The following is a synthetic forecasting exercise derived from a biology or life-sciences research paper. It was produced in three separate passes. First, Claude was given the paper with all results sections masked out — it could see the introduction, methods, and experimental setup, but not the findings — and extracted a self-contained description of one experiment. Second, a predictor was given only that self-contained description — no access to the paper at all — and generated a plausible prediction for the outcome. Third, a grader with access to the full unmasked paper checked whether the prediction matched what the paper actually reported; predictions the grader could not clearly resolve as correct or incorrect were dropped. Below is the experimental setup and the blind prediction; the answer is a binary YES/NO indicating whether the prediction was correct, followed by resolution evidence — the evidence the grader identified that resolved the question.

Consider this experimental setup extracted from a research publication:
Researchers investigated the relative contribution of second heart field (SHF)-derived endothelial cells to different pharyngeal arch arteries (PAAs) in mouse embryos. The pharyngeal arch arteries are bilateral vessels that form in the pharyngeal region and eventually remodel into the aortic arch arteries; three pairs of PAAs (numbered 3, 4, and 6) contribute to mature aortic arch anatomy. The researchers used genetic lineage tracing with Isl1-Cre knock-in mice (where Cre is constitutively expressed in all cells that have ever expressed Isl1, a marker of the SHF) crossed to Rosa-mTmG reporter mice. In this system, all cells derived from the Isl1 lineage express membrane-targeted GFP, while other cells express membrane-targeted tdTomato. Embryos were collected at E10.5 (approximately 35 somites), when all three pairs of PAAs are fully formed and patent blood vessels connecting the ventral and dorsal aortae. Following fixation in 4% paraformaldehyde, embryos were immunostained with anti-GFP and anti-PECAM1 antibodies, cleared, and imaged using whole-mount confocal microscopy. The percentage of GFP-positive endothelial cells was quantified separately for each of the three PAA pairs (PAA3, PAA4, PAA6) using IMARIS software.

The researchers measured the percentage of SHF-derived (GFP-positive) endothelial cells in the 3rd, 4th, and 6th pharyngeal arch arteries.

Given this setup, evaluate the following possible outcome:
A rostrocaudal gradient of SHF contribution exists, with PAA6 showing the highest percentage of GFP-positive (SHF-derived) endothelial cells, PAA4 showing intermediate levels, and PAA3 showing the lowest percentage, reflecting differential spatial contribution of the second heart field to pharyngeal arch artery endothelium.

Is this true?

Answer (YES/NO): NO